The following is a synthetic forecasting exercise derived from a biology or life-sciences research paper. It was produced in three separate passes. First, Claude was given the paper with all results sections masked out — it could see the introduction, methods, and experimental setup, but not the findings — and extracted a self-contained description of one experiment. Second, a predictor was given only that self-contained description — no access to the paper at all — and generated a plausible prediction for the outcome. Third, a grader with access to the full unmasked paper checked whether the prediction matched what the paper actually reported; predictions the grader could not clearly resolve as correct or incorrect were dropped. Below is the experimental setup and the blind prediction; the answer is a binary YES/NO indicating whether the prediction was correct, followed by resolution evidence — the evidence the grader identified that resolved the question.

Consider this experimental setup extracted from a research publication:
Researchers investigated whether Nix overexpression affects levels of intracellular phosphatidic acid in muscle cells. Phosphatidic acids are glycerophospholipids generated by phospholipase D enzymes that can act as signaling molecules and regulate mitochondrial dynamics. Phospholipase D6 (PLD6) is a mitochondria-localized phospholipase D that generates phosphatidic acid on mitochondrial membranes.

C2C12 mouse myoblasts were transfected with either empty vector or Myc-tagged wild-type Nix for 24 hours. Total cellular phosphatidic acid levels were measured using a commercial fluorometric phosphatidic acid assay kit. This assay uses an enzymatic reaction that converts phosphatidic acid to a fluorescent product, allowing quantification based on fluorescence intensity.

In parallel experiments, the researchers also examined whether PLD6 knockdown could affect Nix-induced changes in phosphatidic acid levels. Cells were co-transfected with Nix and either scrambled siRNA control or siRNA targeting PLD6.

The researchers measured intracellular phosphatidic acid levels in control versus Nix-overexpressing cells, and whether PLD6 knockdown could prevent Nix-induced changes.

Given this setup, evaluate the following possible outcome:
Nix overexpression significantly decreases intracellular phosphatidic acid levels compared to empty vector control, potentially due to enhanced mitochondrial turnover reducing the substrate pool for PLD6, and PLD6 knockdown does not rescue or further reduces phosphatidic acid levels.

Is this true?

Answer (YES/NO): NO